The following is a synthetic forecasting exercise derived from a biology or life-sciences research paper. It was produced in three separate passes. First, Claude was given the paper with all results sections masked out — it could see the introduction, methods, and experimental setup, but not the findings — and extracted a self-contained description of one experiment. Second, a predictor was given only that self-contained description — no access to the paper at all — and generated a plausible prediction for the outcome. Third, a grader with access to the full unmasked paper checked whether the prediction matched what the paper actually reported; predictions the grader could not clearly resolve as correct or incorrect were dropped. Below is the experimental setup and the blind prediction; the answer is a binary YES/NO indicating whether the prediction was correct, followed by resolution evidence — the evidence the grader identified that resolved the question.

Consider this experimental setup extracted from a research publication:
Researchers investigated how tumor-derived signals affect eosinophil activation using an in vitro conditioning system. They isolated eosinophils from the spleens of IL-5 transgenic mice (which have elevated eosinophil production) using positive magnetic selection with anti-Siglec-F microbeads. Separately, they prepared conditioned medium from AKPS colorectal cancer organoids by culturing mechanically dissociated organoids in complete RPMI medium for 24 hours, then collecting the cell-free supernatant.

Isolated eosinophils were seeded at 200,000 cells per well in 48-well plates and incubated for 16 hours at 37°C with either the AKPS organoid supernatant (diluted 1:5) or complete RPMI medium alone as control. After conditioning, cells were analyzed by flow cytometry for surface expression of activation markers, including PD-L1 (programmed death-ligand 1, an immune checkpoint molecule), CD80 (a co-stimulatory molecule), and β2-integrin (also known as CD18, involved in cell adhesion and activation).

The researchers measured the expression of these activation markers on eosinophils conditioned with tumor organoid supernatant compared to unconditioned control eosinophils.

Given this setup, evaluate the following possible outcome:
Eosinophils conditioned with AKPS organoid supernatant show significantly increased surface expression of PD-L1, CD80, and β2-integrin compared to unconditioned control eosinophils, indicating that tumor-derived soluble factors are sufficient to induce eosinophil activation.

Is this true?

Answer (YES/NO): YES